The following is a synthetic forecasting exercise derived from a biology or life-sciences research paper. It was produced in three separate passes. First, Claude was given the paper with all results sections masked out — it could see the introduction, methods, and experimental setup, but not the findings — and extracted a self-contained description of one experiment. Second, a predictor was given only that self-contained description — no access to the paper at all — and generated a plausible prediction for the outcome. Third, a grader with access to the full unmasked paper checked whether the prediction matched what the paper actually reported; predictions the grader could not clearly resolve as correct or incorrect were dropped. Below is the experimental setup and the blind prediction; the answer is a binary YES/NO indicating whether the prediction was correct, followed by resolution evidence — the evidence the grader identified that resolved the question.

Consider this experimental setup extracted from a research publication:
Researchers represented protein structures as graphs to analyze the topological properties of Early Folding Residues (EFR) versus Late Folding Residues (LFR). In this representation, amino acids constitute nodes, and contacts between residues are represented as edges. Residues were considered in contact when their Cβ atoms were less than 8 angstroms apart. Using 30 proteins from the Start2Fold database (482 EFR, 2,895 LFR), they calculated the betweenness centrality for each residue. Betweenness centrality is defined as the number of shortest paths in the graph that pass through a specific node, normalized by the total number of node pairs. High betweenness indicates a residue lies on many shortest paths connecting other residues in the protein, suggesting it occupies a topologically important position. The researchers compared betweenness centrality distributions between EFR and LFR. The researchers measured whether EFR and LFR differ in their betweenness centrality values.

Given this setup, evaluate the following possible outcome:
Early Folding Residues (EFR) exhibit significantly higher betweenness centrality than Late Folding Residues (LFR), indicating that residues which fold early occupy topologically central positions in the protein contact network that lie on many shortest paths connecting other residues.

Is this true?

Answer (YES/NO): YES